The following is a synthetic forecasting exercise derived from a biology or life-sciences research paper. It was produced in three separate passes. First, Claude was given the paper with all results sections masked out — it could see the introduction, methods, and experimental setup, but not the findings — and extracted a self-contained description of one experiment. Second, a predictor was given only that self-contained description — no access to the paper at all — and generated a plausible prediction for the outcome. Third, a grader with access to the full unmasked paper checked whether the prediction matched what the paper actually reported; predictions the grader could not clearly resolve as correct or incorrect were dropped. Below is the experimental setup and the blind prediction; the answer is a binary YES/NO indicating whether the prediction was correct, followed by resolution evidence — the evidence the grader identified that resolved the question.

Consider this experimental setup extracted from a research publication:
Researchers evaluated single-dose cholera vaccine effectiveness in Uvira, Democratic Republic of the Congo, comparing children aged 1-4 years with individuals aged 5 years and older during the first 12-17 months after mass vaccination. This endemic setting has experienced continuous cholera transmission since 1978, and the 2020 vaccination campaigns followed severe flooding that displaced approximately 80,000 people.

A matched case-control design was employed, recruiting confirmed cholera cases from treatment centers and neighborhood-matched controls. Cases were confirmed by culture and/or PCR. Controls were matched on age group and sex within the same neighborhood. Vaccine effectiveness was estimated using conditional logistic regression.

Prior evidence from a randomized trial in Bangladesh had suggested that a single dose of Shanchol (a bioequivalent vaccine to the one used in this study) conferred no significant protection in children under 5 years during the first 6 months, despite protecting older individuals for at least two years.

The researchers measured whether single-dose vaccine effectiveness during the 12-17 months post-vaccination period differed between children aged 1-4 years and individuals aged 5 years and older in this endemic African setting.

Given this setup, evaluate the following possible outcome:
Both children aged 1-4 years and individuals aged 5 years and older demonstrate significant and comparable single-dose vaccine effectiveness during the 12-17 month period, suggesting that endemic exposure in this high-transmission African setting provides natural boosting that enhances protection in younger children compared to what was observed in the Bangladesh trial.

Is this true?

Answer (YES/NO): YES